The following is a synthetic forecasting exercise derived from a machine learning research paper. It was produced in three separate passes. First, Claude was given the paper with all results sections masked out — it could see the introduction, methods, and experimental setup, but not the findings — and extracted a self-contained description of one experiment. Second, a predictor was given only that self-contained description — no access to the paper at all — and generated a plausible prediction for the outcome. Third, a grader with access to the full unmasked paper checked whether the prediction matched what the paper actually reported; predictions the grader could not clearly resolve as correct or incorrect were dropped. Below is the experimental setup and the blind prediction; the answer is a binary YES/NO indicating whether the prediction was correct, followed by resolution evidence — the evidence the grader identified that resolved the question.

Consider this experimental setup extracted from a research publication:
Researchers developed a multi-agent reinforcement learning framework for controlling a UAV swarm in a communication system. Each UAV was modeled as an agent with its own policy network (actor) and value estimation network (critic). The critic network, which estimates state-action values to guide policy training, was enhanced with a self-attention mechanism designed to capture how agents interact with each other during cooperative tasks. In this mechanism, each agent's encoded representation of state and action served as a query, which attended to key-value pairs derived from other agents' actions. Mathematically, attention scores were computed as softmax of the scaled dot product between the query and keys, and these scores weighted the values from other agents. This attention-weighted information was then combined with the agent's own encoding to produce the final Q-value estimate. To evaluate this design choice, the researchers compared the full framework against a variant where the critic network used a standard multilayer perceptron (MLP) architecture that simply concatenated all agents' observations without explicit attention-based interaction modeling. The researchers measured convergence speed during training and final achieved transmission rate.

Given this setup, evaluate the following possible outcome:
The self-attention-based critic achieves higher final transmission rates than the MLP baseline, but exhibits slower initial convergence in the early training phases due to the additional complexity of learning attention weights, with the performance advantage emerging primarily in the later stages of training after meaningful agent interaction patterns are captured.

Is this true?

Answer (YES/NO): NO